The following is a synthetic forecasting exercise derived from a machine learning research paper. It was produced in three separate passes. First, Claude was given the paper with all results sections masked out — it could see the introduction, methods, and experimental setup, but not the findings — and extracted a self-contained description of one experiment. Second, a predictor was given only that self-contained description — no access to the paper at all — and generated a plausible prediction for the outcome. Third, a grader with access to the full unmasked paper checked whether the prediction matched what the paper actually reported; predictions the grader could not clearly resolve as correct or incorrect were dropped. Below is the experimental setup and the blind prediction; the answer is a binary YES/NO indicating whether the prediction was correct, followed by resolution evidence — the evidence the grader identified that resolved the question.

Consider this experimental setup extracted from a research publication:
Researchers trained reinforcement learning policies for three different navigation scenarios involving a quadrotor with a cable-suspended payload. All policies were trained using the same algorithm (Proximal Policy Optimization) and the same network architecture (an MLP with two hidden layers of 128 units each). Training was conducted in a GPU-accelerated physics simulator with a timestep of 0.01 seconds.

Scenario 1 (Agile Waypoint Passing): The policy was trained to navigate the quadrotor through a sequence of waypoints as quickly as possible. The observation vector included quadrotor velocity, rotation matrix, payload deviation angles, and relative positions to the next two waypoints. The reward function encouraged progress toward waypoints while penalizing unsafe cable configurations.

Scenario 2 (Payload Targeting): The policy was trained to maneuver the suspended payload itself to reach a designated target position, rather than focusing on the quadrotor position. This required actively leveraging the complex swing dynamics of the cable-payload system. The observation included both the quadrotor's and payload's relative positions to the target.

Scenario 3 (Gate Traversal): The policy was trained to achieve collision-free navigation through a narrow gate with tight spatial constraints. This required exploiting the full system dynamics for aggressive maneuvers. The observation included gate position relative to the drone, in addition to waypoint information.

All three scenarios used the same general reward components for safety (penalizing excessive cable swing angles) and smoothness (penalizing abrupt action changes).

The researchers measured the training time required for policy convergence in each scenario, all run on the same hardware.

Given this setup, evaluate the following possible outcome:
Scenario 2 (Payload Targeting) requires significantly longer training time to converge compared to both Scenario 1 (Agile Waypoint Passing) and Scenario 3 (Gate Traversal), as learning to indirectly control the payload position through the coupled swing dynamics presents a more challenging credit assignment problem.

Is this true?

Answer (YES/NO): NO